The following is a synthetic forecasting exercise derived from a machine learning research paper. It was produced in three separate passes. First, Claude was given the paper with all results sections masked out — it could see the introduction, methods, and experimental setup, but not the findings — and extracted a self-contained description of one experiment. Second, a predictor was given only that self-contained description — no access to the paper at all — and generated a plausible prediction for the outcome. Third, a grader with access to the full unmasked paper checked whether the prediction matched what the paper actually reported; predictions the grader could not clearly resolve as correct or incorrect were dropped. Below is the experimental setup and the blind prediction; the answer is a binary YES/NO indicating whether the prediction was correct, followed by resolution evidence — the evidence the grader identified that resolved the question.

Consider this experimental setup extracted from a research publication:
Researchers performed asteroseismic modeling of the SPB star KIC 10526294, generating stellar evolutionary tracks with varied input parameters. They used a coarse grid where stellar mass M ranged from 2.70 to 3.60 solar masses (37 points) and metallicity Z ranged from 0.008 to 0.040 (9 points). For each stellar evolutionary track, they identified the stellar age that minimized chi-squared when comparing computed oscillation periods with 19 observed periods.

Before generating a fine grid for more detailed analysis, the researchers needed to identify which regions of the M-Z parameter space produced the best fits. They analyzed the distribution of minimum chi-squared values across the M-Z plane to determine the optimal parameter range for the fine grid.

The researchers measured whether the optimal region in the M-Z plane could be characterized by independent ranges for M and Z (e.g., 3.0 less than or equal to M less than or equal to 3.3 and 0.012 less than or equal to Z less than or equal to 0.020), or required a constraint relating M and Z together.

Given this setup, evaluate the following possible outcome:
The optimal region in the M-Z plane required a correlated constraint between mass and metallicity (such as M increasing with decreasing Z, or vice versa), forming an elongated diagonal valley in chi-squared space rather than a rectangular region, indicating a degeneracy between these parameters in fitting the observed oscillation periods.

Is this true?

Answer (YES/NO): YES